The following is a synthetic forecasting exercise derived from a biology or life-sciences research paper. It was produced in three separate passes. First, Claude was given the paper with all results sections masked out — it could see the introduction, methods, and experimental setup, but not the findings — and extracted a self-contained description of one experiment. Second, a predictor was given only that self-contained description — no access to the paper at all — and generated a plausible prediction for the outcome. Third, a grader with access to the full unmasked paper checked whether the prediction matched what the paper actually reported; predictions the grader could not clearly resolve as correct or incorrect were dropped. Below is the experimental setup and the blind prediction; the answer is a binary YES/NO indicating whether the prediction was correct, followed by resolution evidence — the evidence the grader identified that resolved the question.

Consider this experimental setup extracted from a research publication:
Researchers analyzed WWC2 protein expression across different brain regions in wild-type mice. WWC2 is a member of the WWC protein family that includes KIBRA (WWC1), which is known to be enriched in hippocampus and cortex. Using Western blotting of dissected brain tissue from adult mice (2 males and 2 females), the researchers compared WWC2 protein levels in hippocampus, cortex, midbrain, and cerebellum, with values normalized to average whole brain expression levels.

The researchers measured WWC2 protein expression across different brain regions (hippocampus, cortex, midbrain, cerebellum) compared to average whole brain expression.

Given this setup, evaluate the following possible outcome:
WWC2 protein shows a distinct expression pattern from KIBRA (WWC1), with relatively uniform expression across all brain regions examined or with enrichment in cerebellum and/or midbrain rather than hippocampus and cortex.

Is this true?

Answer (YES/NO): NO